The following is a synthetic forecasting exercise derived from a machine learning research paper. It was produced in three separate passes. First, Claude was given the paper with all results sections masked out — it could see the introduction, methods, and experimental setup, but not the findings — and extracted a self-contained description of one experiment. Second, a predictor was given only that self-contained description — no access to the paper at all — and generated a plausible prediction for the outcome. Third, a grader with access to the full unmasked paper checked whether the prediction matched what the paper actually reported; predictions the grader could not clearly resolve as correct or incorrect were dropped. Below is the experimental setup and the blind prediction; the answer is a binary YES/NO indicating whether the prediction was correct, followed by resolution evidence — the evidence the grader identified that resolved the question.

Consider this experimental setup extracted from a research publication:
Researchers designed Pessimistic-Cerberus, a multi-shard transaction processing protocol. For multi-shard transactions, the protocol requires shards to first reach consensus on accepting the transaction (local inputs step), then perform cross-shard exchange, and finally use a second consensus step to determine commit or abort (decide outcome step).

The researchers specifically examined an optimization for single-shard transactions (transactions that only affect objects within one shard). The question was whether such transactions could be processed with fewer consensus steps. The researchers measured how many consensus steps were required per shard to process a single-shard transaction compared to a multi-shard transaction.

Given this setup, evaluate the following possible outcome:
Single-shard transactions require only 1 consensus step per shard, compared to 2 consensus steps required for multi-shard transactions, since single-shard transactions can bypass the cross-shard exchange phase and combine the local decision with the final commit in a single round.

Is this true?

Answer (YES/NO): YES